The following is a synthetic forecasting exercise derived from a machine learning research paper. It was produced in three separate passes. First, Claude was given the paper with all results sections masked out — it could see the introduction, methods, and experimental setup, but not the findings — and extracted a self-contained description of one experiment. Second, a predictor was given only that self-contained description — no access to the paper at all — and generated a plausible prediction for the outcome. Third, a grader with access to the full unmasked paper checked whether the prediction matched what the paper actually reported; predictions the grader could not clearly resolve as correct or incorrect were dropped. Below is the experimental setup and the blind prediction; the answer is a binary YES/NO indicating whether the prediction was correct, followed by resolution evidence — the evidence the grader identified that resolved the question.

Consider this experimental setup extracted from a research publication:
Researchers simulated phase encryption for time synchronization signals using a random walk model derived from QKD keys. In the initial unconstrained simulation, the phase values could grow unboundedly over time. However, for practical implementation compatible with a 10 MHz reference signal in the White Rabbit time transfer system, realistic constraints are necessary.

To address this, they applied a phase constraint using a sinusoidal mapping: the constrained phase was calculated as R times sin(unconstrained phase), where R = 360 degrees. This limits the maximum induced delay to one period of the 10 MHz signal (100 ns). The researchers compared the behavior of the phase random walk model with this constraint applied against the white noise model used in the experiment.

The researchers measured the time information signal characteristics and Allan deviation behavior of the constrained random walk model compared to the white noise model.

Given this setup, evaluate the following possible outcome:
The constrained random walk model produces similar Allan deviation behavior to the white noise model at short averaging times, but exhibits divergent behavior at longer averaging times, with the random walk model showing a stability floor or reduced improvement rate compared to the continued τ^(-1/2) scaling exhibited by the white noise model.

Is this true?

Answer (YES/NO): NO